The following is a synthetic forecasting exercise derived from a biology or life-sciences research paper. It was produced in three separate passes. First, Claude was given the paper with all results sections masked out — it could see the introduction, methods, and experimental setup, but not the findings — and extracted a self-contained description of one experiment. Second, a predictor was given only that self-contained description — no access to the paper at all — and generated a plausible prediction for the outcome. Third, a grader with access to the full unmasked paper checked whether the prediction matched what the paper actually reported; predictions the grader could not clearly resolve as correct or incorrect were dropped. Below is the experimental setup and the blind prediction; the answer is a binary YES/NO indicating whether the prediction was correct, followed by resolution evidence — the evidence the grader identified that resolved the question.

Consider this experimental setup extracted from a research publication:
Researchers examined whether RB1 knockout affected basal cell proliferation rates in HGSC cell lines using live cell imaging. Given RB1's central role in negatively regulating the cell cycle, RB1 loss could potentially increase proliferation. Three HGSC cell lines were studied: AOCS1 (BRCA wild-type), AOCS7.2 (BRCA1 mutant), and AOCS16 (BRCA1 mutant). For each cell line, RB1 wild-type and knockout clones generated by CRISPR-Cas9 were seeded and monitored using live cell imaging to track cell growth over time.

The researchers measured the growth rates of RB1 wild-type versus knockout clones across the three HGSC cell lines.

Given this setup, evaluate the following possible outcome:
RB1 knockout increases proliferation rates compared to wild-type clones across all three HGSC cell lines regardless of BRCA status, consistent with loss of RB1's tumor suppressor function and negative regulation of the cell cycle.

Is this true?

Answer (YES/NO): NO